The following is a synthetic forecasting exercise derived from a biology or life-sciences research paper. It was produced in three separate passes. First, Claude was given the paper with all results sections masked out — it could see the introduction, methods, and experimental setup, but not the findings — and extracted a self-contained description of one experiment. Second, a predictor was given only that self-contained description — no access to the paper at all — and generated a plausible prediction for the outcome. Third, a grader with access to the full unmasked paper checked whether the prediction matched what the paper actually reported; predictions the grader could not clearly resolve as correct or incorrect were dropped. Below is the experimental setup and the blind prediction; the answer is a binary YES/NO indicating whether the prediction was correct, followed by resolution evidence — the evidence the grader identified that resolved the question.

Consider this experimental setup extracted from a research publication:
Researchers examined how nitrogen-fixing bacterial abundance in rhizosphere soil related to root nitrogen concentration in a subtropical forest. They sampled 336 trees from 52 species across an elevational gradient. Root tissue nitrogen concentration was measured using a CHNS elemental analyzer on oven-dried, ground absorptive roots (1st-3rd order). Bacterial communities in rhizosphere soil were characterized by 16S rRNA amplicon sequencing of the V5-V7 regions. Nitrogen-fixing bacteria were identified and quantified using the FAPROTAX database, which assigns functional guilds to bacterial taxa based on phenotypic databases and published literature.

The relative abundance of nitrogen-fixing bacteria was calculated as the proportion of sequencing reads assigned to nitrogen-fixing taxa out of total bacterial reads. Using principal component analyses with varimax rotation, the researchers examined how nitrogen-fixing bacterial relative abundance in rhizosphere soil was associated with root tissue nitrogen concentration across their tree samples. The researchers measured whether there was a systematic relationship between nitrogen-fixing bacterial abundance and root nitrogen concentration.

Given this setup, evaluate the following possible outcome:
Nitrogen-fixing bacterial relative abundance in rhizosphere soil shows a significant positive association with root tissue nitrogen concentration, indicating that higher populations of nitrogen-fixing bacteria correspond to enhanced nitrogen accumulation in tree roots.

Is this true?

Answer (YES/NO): NO